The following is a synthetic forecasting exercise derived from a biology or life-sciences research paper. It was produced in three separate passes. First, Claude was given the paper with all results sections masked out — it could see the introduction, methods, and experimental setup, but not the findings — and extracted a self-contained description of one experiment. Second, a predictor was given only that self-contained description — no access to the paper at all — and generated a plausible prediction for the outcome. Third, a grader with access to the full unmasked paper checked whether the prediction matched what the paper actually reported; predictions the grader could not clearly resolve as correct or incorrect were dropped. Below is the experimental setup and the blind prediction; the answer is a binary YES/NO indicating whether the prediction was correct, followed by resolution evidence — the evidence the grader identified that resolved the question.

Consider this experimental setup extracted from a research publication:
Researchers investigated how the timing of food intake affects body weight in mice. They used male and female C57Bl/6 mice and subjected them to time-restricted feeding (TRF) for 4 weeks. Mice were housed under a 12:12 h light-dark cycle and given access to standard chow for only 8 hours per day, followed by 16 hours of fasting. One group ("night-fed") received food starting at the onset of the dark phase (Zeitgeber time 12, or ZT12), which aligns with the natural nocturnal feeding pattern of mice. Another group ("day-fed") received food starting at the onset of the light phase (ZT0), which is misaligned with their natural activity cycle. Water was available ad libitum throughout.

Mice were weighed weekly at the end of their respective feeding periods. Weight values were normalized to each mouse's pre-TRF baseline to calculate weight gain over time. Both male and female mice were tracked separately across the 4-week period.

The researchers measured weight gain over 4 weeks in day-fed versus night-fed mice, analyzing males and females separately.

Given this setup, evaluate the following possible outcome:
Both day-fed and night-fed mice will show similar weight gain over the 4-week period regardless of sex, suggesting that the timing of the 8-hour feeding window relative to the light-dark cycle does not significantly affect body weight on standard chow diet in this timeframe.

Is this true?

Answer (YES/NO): NO